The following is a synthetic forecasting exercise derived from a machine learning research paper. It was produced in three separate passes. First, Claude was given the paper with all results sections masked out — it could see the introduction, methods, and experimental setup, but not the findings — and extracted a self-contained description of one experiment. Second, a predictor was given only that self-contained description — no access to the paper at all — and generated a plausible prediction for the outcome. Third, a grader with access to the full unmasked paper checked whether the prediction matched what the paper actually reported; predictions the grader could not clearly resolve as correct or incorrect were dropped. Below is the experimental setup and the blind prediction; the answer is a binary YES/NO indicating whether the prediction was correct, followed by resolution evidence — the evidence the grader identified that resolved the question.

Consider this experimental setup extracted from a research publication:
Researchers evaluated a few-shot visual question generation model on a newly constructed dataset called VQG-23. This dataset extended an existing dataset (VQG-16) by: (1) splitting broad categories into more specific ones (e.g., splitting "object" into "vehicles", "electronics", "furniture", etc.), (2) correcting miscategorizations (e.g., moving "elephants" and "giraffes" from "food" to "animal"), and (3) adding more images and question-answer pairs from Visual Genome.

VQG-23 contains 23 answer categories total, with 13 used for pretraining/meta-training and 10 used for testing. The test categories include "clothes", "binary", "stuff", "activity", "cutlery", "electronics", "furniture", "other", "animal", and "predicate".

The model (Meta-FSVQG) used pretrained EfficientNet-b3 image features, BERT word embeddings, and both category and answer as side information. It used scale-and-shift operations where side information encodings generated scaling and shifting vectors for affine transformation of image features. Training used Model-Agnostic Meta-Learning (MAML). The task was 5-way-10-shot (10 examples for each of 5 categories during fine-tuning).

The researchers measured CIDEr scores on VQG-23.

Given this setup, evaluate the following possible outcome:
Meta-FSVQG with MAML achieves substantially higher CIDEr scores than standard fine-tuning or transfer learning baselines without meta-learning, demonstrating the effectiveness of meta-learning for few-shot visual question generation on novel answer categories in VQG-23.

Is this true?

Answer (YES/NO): YES